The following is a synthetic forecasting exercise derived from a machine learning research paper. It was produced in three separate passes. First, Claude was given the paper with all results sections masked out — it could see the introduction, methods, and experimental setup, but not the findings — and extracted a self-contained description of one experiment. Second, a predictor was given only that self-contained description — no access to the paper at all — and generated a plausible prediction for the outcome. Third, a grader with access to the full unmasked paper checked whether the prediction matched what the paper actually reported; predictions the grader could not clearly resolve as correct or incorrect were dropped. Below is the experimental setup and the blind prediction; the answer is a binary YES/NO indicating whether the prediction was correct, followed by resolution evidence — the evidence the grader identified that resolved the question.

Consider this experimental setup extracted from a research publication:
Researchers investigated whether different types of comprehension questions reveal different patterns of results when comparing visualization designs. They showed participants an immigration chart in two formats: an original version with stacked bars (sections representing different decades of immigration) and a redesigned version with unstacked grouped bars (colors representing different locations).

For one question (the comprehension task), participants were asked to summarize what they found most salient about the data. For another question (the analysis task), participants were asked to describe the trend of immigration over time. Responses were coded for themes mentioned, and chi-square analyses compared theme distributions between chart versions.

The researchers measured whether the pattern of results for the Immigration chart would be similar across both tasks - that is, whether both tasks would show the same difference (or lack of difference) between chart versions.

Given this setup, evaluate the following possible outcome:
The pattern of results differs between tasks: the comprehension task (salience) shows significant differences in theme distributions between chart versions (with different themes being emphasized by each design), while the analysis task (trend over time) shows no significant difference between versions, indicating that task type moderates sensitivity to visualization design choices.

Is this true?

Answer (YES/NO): NO